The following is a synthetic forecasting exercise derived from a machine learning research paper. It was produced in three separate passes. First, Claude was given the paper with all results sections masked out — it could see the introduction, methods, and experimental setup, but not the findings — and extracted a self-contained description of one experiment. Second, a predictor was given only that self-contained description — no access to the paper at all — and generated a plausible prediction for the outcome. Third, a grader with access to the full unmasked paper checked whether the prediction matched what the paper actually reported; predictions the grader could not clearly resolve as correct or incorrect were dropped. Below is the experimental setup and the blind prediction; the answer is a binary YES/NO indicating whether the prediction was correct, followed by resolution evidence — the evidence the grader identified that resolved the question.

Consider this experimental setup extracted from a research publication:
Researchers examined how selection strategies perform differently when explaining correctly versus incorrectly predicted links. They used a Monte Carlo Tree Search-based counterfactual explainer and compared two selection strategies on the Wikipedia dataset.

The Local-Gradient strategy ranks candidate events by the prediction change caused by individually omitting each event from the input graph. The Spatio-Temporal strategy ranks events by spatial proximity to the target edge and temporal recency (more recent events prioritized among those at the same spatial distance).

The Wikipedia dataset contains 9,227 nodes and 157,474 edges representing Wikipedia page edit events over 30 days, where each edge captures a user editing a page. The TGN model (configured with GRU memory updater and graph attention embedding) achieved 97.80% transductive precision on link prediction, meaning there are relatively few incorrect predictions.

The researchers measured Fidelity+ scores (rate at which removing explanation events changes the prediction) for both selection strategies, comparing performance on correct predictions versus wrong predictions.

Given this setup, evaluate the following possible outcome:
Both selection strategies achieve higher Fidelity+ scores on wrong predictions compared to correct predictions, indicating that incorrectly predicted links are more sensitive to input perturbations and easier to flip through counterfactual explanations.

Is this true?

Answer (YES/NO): YES